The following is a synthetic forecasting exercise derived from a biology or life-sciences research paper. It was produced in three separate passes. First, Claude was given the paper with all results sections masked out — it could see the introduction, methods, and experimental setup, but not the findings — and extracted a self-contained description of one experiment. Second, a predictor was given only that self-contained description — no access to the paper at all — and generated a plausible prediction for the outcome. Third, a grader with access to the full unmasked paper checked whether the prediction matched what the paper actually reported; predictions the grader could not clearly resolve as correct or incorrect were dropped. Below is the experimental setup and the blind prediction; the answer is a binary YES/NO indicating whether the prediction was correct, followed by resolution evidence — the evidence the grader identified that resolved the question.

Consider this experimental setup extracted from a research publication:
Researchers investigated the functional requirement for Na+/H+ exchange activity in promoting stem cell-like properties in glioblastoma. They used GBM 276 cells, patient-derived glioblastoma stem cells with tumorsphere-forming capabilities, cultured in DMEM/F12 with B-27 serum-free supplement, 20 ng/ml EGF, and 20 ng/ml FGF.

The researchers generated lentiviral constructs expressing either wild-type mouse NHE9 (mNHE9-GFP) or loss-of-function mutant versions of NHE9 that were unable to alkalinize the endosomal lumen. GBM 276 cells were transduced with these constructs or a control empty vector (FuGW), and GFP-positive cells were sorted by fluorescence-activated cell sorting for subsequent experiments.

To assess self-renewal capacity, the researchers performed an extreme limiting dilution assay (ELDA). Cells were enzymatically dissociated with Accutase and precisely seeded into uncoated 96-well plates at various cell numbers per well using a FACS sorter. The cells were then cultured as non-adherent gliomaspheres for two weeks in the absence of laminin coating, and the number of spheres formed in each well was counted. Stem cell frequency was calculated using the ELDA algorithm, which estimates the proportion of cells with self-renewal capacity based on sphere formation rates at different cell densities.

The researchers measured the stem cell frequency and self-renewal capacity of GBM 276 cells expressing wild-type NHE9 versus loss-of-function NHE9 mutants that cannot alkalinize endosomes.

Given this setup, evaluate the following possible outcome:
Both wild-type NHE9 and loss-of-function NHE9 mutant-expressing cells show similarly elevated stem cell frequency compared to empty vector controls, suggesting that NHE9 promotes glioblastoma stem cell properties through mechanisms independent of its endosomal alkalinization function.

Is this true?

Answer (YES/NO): NO